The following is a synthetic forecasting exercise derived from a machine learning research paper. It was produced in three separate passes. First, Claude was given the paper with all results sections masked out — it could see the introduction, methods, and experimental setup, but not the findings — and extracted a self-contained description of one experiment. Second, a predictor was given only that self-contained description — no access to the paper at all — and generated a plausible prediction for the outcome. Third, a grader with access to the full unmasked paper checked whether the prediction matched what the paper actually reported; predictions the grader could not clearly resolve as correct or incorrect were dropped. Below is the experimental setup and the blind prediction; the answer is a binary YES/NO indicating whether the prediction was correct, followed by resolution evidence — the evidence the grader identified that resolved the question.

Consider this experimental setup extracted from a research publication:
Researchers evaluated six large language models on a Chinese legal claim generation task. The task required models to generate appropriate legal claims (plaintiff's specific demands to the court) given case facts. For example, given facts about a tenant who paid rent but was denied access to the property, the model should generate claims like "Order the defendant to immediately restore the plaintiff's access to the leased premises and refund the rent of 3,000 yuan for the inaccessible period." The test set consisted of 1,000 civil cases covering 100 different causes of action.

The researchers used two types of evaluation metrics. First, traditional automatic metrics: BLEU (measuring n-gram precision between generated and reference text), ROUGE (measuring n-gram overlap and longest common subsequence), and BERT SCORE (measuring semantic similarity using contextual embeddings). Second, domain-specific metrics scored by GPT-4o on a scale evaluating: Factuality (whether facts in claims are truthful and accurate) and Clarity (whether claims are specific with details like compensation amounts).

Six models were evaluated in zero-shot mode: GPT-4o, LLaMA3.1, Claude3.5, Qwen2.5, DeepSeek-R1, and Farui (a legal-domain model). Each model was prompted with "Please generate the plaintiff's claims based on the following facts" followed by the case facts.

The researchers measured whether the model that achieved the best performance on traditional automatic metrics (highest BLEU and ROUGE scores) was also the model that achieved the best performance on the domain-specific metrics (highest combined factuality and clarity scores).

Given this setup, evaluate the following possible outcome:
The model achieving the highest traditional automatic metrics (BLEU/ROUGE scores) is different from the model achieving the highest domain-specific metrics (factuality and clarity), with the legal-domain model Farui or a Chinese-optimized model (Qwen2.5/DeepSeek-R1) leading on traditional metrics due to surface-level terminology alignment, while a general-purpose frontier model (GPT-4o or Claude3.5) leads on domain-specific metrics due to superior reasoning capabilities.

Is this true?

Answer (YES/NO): NO